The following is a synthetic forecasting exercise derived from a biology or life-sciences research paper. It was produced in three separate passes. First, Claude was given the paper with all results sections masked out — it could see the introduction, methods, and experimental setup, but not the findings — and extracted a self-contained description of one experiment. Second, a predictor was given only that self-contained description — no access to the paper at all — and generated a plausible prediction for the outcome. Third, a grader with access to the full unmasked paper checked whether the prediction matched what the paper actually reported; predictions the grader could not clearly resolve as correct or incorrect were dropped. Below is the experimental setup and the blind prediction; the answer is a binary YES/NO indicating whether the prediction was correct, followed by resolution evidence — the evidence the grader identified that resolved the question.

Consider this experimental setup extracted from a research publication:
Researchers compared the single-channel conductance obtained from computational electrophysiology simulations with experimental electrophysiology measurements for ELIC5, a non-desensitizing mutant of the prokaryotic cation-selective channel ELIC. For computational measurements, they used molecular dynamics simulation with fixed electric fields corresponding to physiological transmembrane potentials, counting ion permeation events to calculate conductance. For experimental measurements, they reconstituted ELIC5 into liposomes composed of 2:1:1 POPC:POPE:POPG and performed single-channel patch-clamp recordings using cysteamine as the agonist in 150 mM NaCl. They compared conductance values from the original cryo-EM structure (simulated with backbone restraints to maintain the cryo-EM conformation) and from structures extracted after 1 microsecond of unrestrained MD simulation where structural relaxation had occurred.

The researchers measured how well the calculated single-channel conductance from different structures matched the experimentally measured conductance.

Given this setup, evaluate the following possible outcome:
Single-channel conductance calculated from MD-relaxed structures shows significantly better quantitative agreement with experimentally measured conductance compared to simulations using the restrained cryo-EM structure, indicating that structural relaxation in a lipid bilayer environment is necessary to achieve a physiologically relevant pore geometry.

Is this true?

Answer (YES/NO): YES